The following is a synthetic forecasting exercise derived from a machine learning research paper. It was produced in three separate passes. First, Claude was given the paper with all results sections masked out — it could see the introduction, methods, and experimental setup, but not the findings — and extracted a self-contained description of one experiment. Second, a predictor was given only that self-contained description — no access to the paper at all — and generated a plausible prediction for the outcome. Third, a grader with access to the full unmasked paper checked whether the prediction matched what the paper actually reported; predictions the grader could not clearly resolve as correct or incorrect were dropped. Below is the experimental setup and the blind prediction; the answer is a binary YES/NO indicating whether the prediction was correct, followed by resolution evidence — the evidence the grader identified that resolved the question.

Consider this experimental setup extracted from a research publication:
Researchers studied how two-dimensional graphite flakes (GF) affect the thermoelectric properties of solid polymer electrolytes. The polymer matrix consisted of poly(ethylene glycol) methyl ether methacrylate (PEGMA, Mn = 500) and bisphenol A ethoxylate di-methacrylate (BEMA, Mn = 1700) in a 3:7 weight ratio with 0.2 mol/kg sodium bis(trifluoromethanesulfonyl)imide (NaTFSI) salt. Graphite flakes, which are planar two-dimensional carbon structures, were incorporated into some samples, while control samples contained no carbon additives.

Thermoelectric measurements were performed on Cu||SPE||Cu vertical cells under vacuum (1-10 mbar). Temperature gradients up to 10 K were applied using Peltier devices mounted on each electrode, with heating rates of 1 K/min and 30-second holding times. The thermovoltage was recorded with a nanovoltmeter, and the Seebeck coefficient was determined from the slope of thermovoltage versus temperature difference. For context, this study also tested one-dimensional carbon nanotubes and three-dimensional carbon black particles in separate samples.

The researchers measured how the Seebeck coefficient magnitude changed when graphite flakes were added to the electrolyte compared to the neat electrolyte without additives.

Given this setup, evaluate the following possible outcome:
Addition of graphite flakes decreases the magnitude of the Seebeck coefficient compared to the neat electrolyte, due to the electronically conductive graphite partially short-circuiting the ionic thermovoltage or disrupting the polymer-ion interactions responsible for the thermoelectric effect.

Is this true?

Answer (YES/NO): NO